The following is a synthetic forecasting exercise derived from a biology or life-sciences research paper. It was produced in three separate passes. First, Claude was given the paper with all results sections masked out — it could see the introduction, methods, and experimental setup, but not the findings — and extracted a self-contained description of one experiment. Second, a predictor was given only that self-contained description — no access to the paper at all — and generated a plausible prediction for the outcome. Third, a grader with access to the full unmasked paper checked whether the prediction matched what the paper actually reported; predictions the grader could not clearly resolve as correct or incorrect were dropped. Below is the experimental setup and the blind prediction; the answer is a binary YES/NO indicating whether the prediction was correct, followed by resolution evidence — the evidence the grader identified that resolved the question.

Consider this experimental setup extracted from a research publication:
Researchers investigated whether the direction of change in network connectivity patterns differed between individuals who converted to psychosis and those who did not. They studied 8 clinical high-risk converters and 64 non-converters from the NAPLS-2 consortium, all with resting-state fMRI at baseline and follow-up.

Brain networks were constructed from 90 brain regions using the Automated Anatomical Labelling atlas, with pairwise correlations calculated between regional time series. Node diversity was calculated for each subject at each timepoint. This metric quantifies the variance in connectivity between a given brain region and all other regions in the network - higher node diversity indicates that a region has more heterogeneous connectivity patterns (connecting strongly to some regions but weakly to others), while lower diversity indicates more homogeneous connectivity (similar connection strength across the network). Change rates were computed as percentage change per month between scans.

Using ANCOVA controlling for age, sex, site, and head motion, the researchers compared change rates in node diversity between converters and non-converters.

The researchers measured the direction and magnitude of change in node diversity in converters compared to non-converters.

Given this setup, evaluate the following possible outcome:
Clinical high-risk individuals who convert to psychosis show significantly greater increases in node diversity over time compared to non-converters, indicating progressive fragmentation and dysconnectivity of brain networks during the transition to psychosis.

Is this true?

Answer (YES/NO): YES